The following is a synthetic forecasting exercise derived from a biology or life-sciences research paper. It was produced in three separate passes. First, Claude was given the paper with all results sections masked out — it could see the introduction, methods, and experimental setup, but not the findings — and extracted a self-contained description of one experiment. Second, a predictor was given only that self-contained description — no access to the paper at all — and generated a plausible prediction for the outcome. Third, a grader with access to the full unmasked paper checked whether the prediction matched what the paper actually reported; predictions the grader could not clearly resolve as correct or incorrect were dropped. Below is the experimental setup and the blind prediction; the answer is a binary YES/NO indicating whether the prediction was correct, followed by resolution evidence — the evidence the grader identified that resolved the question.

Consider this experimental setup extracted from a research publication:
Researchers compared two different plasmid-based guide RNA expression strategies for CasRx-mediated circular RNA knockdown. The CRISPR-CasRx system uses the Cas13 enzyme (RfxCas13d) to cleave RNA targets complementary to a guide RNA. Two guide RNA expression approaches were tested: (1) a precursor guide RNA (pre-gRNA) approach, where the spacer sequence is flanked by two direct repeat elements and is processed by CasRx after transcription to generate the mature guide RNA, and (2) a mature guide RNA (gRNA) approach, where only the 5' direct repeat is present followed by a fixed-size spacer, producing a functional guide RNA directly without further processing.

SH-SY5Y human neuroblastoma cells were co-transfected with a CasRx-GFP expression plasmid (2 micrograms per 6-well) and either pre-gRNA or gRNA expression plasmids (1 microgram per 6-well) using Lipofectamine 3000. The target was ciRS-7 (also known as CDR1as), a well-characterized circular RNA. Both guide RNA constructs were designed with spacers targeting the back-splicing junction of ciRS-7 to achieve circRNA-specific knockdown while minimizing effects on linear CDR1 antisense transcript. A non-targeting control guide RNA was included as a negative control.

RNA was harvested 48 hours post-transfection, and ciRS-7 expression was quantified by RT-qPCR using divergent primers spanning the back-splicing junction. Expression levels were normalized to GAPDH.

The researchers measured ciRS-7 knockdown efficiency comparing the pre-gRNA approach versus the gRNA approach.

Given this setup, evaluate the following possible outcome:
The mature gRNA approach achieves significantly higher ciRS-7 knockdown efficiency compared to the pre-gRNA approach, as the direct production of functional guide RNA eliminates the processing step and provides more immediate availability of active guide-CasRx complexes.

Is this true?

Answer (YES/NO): NO